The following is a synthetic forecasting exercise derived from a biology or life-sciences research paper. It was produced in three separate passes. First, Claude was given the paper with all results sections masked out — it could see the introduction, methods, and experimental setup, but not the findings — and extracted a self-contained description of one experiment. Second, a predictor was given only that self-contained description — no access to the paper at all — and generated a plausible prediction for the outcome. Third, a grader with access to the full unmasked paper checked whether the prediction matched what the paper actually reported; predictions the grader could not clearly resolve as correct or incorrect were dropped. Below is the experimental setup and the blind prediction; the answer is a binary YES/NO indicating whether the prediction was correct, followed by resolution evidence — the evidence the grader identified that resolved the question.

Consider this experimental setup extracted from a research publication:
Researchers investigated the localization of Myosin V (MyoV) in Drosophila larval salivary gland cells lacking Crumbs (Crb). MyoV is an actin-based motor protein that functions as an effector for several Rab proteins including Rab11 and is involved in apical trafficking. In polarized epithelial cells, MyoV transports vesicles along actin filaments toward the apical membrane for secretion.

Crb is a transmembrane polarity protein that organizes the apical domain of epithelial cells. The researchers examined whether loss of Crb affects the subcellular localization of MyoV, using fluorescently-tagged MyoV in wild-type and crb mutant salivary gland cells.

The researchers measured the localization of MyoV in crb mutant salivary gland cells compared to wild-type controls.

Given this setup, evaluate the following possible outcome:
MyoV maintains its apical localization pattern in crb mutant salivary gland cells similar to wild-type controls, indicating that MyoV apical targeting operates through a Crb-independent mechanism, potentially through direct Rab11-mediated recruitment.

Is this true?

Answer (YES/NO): NO